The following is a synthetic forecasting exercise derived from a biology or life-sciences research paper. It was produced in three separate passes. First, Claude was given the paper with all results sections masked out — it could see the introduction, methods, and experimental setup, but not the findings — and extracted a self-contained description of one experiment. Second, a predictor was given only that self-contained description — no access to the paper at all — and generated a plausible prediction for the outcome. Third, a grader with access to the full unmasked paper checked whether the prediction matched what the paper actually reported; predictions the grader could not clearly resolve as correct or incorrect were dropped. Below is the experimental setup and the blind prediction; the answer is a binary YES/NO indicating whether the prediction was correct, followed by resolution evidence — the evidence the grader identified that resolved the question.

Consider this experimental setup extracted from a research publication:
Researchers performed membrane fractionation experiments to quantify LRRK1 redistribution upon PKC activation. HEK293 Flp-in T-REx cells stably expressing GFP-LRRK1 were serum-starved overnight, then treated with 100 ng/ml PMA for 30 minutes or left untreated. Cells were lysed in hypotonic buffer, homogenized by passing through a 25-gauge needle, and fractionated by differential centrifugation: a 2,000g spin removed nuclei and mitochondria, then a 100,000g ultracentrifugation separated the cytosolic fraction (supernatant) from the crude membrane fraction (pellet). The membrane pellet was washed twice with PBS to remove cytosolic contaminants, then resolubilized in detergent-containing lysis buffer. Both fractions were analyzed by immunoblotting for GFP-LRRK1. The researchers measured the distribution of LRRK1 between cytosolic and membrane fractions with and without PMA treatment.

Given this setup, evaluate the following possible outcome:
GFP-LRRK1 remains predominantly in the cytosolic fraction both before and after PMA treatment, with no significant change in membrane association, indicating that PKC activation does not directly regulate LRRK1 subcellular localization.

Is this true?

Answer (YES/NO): NO